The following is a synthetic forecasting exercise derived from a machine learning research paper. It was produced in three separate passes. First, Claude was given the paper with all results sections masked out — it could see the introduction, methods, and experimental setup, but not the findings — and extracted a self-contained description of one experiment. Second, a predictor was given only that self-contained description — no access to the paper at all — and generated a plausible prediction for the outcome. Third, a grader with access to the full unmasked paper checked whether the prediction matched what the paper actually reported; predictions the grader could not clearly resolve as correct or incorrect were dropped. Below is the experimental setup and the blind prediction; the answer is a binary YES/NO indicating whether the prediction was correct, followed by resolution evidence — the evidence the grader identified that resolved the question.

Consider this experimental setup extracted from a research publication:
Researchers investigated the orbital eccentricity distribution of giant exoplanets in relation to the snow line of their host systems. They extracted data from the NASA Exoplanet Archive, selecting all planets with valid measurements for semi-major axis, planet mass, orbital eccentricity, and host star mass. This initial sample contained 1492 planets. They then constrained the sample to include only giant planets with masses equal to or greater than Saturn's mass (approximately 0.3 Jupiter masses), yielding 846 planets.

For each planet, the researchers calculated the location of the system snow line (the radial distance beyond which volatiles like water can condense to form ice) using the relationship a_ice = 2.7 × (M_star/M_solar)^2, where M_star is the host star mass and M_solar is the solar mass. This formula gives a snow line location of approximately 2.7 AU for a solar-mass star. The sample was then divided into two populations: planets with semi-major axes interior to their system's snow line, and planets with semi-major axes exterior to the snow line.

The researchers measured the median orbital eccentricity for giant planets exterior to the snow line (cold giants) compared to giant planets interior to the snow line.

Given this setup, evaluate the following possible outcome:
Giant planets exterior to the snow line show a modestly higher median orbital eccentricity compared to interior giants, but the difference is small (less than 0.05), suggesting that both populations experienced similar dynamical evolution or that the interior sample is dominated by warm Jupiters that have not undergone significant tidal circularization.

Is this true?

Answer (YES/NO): NO